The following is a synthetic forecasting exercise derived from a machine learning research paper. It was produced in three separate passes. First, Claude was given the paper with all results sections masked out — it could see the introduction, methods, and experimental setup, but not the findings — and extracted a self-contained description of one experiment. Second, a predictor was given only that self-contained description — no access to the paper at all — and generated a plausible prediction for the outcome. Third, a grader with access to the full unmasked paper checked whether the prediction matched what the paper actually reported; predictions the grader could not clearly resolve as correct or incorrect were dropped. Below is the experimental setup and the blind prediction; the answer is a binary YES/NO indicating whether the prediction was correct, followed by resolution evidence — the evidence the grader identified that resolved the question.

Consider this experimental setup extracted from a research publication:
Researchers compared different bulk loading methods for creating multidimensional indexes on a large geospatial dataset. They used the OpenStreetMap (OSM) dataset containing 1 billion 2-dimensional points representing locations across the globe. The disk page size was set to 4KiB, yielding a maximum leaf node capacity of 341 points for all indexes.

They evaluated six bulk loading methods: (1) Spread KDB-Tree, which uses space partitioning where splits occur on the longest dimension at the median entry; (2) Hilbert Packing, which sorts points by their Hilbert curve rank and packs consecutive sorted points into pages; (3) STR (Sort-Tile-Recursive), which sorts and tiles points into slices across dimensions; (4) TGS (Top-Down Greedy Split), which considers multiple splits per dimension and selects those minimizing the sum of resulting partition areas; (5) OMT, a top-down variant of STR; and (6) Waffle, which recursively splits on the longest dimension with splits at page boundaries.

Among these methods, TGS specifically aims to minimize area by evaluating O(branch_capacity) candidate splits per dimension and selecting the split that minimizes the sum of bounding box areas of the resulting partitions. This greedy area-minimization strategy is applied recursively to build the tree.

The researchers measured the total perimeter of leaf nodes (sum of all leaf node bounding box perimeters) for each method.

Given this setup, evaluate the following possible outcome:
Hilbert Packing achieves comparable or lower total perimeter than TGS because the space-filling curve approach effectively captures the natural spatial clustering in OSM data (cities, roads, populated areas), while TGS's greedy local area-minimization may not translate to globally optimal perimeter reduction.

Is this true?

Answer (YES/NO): YES